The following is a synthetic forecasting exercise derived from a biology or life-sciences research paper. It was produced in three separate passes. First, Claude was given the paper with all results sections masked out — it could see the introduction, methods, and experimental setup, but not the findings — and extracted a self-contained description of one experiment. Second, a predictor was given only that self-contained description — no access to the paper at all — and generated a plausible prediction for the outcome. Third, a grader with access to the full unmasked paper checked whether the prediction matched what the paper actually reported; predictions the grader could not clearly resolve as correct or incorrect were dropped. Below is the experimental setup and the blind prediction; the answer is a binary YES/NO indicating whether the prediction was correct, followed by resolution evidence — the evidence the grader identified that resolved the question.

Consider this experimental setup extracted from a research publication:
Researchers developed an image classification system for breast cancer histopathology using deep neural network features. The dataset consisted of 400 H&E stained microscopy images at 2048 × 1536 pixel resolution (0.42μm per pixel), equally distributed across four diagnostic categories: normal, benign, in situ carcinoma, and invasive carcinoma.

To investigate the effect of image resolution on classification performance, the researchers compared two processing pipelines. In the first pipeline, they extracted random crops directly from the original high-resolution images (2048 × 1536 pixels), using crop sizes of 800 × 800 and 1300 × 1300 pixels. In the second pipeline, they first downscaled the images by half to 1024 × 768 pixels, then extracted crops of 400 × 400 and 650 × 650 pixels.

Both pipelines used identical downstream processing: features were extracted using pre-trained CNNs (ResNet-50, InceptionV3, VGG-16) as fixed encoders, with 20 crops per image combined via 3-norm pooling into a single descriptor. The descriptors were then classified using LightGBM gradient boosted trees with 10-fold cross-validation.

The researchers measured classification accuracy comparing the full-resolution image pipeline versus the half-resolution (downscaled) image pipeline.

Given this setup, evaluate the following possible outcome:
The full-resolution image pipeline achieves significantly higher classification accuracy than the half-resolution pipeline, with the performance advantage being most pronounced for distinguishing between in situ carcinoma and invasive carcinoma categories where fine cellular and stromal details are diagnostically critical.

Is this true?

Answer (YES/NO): NO